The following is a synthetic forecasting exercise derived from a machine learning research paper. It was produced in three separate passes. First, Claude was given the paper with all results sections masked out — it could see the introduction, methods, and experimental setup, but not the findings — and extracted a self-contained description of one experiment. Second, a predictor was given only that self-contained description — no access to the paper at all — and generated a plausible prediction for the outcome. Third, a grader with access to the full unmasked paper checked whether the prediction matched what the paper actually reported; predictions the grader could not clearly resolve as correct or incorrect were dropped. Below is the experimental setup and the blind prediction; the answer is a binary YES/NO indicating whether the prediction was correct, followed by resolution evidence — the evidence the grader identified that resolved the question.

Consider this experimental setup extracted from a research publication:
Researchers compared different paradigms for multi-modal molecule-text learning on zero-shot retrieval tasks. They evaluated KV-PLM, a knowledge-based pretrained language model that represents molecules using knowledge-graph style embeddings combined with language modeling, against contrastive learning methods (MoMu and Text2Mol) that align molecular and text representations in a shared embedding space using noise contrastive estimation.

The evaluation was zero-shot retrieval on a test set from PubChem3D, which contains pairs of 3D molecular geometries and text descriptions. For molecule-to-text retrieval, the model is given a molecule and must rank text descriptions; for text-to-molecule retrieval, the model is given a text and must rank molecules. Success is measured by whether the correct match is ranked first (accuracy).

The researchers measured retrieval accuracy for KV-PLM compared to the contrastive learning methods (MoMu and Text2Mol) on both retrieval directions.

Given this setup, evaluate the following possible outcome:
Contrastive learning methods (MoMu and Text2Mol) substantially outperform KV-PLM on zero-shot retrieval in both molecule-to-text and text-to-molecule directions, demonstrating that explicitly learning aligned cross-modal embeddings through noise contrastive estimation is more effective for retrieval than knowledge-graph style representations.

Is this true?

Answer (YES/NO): NO